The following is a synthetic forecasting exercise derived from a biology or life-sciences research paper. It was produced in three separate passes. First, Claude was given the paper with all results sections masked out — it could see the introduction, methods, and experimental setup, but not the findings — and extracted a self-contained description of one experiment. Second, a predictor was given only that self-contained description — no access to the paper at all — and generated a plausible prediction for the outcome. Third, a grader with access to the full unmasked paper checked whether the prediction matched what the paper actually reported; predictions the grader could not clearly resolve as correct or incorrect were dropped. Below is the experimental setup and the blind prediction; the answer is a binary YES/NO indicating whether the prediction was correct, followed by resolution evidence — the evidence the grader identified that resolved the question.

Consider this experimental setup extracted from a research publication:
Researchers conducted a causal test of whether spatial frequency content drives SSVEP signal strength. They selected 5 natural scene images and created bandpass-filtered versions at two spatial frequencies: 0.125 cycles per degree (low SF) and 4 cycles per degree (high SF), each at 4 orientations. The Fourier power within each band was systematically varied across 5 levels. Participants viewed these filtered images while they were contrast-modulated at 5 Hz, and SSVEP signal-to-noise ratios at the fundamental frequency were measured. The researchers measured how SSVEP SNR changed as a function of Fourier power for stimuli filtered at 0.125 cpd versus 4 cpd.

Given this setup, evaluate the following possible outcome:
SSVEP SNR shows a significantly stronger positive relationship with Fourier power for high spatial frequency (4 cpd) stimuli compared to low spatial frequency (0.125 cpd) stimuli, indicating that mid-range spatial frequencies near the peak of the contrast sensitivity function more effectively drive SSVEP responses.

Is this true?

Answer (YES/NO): YES